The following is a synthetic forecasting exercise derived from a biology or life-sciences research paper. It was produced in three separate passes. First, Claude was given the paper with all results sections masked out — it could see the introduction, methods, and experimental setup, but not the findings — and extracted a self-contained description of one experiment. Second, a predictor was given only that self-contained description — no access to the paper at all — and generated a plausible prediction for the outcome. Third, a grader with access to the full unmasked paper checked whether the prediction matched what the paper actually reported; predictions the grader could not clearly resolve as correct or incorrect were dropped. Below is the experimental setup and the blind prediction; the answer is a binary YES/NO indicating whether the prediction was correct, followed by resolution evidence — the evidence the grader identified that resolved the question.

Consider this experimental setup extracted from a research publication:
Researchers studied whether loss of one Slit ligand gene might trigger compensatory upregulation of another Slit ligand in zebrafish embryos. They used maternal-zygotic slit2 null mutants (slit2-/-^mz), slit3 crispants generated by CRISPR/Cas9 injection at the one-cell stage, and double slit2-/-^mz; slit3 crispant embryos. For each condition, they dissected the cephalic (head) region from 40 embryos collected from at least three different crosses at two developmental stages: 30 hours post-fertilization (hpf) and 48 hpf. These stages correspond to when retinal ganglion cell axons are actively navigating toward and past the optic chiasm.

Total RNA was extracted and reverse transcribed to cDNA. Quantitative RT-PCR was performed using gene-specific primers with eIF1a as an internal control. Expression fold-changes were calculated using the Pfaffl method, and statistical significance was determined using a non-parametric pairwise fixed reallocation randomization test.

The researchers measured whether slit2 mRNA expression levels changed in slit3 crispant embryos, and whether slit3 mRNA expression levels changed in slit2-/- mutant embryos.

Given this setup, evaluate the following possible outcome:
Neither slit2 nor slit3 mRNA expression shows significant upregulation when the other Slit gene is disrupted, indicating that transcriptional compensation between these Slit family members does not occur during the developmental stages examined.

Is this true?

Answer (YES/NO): NO